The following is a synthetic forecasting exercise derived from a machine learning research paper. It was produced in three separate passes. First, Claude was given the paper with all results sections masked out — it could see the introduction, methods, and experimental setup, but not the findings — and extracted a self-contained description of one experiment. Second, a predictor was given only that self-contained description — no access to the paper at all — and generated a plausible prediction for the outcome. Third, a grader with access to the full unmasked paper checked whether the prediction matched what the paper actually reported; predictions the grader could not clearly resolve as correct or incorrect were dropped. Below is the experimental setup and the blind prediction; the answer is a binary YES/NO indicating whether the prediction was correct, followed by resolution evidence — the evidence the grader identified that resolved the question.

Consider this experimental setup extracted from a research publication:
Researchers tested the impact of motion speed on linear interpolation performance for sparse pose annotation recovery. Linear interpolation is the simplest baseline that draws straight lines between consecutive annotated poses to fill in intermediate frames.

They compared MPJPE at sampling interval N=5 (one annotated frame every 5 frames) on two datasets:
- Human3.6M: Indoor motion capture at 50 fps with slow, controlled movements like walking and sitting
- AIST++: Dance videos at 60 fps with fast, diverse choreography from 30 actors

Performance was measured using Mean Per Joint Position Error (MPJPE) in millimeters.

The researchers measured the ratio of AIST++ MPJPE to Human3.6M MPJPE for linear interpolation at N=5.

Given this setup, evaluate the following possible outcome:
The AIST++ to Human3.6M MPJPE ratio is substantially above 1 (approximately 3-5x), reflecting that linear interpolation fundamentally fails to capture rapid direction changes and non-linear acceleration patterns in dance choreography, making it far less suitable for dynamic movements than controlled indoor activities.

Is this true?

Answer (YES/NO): YES